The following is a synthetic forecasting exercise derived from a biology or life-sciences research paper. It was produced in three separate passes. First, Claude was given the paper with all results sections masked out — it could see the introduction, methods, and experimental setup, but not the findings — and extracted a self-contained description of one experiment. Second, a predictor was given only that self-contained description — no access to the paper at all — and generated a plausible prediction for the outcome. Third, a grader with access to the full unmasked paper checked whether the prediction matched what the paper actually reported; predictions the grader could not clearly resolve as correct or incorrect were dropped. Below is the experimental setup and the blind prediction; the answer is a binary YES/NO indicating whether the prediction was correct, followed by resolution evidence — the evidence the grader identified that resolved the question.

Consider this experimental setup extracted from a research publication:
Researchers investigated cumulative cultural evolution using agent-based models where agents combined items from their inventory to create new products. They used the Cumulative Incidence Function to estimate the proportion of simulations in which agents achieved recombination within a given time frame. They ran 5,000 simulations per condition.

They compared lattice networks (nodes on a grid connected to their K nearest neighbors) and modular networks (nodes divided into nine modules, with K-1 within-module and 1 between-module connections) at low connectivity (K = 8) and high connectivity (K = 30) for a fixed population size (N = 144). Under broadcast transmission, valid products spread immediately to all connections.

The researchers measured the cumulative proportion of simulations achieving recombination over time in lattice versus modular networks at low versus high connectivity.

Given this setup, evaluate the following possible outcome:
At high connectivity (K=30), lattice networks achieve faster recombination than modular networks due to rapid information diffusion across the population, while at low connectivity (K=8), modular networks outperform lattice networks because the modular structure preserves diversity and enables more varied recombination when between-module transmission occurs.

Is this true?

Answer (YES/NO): NO